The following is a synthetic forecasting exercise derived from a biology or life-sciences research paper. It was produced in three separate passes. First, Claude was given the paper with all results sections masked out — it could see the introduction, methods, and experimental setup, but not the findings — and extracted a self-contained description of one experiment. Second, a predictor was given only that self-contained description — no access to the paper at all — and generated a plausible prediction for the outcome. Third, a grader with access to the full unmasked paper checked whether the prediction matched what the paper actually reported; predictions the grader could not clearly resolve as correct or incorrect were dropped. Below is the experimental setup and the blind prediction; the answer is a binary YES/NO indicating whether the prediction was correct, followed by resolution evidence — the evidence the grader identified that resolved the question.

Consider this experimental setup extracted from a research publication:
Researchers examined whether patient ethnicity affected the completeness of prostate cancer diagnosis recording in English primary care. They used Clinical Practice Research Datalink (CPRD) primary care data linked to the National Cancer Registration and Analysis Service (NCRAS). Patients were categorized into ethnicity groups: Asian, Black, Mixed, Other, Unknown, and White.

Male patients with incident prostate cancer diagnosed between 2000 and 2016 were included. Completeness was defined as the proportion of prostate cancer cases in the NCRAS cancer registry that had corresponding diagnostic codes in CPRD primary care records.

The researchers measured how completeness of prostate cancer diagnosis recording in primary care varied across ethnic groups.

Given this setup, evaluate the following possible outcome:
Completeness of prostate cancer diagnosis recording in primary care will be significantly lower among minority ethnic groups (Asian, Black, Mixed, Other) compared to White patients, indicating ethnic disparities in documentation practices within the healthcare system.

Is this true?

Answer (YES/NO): NO